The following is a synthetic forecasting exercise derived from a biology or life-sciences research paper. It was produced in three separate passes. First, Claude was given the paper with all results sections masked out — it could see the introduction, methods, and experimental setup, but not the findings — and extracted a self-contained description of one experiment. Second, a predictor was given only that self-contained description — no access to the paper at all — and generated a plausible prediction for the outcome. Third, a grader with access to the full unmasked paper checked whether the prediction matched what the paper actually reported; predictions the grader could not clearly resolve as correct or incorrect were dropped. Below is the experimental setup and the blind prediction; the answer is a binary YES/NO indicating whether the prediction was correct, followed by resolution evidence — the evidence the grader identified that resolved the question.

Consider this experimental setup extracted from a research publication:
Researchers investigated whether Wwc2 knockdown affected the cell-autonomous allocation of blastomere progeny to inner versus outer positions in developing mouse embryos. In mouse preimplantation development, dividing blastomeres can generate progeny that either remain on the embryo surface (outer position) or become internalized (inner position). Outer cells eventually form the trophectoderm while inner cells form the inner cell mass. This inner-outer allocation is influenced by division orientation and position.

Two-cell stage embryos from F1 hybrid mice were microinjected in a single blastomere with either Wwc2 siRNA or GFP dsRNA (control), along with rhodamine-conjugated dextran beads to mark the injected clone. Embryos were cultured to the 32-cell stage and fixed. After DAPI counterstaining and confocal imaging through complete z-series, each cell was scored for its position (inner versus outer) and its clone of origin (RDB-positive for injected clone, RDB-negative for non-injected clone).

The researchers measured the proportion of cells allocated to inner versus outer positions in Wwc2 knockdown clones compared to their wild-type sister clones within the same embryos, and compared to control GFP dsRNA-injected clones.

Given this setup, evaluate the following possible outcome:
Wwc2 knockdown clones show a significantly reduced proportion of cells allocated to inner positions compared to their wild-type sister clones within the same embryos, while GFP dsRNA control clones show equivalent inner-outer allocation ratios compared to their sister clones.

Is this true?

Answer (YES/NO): YES